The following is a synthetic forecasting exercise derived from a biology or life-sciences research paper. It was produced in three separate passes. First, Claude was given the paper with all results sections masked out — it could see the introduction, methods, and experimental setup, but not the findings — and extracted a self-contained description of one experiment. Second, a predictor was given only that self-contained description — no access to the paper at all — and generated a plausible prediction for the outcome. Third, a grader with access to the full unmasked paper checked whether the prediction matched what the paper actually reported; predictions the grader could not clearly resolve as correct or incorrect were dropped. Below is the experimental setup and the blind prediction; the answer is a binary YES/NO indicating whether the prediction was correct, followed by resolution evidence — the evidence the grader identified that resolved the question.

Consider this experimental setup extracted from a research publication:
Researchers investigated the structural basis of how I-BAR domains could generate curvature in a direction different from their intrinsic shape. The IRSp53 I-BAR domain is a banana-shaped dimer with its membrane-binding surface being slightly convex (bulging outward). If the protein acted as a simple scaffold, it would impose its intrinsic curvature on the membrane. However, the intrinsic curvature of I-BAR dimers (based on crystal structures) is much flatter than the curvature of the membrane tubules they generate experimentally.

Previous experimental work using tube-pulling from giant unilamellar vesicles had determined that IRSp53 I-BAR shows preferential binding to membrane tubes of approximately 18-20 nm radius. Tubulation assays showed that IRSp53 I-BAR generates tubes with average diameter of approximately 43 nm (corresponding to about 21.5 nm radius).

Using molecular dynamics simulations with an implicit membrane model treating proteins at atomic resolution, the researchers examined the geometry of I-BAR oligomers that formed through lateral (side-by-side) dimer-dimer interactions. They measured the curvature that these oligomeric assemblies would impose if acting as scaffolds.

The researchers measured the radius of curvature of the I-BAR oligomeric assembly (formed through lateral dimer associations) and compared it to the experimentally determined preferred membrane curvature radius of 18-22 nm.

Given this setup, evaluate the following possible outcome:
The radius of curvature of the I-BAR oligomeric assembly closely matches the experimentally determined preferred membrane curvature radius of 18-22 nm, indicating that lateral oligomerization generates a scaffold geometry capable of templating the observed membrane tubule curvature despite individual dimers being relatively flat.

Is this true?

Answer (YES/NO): NO